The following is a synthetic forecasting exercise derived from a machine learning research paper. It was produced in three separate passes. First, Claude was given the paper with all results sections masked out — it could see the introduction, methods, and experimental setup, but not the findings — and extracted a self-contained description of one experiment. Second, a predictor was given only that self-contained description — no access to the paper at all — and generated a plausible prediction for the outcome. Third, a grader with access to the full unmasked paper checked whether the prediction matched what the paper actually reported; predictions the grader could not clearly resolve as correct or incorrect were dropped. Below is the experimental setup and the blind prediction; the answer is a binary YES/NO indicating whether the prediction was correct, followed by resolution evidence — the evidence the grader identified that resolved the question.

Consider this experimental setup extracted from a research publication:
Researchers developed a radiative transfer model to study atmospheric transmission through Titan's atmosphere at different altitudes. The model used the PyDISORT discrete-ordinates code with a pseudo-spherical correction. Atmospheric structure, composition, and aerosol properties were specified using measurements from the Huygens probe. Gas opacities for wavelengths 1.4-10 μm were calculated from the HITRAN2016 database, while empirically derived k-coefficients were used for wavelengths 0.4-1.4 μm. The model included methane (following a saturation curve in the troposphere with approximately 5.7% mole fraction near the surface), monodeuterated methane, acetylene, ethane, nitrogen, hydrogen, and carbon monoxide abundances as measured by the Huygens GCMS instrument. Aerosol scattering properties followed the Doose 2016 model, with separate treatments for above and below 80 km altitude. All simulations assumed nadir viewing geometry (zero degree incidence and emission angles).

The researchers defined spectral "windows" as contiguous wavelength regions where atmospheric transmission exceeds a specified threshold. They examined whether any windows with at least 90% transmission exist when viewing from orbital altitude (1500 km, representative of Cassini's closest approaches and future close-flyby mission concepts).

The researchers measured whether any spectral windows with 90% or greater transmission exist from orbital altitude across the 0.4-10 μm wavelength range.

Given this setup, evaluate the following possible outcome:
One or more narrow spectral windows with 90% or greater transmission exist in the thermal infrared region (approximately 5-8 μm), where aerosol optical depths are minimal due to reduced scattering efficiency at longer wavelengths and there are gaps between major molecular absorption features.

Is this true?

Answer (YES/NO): NO